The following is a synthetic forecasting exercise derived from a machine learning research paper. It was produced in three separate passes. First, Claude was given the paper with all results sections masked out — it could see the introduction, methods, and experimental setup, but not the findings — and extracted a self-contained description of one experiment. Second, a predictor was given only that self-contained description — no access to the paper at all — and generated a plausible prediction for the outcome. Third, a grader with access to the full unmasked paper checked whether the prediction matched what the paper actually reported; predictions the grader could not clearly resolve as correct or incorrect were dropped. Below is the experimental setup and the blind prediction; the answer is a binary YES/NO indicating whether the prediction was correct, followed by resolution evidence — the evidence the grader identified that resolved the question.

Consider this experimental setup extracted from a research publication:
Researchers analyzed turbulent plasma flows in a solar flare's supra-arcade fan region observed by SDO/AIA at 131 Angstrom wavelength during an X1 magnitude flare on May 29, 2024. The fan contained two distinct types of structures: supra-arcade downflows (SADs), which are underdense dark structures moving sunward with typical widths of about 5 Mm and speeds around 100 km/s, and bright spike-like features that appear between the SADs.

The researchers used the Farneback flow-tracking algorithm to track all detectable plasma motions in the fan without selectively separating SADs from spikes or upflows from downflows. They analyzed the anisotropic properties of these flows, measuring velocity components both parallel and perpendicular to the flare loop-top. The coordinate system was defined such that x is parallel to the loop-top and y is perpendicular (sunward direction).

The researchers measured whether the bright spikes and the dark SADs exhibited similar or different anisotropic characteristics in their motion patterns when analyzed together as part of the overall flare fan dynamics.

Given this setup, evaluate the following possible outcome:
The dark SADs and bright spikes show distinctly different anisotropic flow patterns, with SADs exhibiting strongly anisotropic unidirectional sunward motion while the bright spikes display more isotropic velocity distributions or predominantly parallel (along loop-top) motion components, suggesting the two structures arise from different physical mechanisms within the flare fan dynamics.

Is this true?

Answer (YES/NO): NO